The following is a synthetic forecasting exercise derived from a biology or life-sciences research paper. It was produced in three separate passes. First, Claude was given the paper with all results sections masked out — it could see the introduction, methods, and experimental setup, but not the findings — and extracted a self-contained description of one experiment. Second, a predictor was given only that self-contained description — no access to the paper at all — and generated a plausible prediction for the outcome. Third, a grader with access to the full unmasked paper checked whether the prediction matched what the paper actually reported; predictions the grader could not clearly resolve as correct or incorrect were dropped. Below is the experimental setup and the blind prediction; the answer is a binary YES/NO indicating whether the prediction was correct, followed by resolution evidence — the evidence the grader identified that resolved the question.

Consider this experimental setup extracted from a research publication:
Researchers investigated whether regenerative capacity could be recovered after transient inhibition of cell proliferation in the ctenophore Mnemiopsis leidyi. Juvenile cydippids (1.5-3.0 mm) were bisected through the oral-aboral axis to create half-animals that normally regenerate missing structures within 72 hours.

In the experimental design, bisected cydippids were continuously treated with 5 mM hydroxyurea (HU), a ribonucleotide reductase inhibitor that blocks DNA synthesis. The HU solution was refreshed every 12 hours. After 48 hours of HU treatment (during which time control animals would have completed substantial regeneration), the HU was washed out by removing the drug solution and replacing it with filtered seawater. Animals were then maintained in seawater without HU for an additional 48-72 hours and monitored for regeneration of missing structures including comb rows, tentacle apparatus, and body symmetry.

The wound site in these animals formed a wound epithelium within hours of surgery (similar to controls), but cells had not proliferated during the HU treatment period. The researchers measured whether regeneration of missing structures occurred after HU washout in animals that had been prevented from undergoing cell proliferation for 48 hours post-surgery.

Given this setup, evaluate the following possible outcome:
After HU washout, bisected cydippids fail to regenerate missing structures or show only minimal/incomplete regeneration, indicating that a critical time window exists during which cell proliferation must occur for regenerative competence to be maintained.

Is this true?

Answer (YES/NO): NO